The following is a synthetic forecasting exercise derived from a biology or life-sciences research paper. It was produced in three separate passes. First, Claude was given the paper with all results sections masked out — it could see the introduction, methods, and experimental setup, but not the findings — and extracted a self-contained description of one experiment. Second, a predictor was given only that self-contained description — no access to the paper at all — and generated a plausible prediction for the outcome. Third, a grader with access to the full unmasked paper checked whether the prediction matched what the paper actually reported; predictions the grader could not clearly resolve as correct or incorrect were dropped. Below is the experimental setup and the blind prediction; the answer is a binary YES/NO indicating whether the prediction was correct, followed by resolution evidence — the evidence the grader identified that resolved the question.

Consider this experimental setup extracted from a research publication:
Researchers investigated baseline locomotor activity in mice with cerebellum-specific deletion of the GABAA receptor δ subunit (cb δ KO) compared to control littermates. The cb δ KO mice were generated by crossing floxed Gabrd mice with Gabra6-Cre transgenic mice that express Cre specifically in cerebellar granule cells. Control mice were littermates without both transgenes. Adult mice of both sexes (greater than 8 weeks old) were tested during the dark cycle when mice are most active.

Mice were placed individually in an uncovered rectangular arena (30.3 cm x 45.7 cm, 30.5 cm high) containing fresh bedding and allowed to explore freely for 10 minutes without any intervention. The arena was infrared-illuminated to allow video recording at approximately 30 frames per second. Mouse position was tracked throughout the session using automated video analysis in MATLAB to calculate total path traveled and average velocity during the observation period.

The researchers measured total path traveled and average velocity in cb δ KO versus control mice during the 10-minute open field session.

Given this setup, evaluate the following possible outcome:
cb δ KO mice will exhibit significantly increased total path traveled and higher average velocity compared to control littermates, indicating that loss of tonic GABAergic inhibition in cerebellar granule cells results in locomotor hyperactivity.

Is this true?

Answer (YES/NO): YES